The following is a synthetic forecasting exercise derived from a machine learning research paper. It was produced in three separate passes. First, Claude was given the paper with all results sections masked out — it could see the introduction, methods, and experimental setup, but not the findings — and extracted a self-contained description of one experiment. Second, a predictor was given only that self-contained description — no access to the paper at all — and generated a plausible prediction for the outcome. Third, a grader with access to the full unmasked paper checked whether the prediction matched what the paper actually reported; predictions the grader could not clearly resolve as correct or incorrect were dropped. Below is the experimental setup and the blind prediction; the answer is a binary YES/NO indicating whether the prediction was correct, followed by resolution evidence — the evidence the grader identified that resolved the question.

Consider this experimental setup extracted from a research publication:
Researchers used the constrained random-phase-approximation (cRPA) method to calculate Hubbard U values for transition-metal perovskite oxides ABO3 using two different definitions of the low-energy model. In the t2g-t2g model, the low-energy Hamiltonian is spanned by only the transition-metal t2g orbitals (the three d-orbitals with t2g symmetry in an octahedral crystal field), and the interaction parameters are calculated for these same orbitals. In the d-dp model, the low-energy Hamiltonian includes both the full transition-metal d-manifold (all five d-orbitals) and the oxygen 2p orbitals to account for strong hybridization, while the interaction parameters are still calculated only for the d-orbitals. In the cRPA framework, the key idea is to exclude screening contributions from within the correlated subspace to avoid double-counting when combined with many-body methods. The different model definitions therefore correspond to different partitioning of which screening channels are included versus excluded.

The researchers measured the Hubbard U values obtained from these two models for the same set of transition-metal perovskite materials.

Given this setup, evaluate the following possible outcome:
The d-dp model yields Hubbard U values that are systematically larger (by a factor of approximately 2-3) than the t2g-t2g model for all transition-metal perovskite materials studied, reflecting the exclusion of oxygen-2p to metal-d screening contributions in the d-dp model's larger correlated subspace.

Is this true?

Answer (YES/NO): NO